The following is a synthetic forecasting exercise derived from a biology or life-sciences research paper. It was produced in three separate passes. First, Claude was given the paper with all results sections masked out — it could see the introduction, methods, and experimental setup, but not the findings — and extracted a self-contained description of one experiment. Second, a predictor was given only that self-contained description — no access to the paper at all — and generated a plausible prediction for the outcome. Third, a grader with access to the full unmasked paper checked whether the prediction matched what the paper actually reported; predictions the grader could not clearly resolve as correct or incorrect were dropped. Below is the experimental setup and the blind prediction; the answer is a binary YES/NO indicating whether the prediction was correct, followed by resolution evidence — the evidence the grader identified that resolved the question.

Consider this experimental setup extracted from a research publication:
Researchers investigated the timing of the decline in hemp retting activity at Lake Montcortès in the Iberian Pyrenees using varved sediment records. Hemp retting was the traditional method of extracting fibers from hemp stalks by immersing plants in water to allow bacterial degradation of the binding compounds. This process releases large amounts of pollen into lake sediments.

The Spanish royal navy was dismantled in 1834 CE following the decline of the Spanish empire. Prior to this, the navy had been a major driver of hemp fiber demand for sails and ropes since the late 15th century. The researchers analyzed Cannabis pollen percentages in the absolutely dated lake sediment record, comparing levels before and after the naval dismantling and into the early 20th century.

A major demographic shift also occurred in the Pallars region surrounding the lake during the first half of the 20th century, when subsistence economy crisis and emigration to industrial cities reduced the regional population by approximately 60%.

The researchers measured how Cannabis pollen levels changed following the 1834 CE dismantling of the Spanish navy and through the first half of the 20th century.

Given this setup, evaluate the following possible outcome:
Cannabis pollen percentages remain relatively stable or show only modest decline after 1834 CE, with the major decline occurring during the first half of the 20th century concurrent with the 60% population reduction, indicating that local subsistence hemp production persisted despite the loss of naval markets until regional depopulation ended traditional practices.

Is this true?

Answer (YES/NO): YES